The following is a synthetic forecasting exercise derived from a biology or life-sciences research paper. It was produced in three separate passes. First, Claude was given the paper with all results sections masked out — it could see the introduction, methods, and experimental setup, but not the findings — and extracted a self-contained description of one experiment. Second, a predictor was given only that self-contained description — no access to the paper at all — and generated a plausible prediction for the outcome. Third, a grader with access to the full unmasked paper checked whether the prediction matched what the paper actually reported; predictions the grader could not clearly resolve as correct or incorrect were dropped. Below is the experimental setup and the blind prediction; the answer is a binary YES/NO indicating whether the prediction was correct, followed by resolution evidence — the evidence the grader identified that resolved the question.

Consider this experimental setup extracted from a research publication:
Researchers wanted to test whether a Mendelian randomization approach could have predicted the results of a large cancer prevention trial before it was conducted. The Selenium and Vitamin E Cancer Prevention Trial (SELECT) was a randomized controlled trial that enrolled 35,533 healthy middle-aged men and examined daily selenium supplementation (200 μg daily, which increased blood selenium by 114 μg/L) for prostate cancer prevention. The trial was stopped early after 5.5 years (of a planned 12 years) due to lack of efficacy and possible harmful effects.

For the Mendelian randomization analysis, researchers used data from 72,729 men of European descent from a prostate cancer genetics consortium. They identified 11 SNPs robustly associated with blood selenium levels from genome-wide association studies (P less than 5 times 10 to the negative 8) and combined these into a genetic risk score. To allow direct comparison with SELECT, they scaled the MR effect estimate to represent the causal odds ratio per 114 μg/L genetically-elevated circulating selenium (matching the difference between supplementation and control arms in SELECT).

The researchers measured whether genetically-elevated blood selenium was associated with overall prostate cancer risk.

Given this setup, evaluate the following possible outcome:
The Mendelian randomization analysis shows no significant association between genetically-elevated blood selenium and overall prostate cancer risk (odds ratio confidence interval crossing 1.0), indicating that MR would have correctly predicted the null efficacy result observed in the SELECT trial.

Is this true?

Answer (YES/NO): YES